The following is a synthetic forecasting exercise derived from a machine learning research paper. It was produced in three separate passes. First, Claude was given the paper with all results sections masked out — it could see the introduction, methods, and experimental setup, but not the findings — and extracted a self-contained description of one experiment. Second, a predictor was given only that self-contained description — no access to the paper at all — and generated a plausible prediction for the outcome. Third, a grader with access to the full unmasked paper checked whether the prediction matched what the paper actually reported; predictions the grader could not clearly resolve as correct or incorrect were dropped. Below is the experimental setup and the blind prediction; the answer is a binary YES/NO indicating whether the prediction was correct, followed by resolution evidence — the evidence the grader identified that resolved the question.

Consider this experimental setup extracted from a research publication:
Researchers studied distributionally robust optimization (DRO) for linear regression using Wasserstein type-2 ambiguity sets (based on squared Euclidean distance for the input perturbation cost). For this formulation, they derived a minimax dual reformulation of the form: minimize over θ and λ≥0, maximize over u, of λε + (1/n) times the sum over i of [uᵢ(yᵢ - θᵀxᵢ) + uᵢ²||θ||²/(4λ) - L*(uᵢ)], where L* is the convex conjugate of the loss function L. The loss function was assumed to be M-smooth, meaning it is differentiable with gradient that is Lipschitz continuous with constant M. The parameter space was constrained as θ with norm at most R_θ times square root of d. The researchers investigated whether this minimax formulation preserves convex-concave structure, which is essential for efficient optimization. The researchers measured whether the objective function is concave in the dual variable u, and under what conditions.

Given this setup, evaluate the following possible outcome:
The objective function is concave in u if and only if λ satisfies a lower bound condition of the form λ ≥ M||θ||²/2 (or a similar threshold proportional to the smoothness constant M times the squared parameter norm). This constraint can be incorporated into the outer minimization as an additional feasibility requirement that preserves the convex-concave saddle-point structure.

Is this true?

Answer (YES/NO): NO